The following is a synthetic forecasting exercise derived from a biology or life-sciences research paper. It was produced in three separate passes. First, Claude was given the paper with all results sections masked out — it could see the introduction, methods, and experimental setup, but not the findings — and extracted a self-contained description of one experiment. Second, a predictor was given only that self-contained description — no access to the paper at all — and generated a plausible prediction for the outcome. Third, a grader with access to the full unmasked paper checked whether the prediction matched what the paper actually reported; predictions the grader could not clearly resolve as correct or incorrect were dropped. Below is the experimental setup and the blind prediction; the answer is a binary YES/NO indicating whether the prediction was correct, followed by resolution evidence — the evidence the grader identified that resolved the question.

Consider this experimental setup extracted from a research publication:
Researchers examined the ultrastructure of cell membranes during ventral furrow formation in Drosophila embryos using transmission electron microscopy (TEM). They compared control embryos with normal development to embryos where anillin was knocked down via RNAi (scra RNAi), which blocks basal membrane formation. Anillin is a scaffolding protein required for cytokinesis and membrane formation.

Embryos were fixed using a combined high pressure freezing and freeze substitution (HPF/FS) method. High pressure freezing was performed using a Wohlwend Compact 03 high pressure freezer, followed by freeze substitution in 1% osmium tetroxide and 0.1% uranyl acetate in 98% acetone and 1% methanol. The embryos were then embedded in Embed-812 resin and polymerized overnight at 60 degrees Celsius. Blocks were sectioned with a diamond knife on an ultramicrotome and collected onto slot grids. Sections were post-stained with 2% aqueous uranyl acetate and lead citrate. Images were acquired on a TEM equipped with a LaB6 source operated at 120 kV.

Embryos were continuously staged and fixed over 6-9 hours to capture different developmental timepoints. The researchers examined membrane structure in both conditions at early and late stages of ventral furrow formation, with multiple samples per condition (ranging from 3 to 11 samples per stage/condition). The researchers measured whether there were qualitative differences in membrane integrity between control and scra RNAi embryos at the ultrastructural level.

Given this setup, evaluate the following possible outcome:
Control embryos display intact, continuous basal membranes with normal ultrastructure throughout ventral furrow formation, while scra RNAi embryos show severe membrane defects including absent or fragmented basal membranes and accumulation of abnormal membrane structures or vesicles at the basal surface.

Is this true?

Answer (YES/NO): NO